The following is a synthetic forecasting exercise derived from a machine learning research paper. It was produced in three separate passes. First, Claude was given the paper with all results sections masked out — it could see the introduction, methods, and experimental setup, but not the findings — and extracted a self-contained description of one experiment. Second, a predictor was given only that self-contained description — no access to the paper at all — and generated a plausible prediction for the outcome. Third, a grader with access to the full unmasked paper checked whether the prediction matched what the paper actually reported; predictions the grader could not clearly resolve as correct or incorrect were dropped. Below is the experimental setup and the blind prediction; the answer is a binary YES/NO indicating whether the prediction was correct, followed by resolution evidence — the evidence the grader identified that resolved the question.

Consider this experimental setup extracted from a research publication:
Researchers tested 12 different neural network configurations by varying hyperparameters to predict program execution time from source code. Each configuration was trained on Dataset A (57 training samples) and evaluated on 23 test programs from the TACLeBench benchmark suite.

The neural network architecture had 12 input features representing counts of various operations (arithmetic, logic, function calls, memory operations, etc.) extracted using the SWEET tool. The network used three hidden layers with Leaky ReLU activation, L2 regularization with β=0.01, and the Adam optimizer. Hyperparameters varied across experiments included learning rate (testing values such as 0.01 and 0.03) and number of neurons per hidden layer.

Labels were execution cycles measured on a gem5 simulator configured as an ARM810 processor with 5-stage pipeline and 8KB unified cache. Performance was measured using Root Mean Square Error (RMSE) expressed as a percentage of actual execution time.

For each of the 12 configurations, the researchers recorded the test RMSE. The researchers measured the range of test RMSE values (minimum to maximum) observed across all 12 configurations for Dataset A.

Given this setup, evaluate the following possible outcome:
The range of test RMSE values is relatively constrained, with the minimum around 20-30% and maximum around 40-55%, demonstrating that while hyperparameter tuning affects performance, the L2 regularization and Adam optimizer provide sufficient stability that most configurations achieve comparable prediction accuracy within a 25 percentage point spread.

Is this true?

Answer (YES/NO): NO